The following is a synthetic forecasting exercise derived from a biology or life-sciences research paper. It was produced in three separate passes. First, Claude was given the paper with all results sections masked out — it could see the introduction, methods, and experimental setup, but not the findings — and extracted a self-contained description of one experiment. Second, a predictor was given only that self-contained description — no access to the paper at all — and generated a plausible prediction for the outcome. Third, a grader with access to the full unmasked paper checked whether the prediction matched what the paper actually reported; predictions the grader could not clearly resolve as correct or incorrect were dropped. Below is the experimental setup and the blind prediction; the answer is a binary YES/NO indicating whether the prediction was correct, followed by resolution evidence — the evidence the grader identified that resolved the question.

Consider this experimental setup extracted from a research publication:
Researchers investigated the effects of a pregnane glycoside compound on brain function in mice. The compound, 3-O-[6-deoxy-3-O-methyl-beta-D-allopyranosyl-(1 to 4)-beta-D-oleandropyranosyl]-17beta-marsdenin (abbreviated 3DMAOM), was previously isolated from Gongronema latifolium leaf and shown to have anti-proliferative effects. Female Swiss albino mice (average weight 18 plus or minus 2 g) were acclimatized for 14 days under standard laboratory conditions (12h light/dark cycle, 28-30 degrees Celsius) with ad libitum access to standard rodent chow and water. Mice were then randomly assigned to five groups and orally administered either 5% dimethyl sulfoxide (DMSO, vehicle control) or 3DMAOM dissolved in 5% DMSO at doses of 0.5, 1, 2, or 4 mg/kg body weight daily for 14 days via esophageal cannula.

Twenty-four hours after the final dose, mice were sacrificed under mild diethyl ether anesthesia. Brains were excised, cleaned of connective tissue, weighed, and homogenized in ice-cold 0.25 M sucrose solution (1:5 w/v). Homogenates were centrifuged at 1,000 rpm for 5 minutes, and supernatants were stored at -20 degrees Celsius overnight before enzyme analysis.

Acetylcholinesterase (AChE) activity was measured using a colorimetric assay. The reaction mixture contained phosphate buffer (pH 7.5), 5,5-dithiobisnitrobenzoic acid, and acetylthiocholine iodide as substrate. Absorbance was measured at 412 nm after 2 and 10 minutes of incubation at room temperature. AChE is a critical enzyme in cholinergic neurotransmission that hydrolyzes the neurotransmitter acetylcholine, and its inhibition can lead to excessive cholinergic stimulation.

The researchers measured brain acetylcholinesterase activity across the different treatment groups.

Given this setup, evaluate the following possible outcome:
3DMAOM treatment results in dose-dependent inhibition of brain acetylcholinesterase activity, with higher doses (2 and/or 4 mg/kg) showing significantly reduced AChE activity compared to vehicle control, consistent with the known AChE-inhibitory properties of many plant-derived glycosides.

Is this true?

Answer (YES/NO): NO